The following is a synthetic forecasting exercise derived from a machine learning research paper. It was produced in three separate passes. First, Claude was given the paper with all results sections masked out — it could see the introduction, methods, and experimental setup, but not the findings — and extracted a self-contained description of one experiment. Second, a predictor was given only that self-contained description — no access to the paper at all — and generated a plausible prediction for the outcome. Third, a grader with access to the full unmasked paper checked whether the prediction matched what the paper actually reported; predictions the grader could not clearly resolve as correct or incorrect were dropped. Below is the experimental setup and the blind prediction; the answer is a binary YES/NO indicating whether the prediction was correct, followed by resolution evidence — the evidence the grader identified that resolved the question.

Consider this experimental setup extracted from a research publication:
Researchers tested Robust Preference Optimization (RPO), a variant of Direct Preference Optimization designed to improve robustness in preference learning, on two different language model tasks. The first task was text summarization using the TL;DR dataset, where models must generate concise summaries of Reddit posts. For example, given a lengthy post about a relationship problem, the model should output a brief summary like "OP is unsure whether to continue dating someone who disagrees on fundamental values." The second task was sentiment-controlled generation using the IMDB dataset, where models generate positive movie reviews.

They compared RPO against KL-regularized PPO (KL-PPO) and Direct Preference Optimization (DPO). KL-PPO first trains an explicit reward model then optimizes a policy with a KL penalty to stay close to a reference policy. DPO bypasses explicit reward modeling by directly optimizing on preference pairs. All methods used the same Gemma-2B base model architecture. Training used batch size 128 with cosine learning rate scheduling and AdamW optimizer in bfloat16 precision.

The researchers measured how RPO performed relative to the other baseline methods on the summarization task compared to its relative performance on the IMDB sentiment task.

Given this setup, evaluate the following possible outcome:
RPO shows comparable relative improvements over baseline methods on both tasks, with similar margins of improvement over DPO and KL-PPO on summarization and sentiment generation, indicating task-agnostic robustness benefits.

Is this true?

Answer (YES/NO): NO